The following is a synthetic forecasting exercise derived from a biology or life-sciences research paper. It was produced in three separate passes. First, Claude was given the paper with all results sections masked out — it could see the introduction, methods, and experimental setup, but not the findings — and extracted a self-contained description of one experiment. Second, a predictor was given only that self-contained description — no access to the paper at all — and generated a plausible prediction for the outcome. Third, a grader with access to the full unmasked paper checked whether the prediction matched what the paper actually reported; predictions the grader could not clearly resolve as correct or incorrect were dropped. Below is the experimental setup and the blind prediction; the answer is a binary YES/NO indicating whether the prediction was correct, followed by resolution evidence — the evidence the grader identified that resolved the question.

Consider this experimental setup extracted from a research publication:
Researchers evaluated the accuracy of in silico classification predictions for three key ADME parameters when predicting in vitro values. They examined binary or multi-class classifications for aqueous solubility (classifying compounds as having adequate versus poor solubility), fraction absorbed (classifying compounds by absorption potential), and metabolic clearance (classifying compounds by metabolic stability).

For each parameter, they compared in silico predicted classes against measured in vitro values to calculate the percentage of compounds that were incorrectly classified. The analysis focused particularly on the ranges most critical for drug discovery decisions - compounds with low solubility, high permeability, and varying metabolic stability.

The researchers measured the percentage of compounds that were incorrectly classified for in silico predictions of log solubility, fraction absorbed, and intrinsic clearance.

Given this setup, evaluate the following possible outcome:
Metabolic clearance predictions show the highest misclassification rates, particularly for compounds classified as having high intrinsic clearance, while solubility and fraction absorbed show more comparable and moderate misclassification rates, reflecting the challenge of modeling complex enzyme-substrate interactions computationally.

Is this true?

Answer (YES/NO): YES